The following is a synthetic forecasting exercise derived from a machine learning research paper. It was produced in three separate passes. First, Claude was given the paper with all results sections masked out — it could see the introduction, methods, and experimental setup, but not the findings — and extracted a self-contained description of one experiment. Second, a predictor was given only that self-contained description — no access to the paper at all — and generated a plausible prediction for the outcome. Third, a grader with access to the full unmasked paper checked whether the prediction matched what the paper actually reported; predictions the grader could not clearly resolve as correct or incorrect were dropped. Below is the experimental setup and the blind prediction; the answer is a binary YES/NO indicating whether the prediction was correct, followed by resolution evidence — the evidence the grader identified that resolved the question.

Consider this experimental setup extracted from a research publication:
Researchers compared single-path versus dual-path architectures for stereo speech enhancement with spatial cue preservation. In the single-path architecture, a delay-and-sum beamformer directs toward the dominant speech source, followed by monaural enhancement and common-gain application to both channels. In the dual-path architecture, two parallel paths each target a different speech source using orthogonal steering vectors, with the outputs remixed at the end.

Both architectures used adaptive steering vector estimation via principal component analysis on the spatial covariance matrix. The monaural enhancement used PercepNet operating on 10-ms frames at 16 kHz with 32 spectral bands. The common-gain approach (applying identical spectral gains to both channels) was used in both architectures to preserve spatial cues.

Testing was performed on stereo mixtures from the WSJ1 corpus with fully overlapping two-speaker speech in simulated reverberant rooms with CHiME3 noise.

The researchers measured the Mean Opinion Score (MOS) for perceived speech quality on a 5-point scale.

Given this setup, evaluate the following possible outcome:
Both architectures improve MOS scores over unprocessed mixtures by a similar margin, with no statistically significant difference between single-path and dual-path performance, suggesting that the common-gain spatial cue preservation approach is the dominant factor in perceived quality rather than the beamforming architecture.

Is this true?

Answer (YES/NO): NO